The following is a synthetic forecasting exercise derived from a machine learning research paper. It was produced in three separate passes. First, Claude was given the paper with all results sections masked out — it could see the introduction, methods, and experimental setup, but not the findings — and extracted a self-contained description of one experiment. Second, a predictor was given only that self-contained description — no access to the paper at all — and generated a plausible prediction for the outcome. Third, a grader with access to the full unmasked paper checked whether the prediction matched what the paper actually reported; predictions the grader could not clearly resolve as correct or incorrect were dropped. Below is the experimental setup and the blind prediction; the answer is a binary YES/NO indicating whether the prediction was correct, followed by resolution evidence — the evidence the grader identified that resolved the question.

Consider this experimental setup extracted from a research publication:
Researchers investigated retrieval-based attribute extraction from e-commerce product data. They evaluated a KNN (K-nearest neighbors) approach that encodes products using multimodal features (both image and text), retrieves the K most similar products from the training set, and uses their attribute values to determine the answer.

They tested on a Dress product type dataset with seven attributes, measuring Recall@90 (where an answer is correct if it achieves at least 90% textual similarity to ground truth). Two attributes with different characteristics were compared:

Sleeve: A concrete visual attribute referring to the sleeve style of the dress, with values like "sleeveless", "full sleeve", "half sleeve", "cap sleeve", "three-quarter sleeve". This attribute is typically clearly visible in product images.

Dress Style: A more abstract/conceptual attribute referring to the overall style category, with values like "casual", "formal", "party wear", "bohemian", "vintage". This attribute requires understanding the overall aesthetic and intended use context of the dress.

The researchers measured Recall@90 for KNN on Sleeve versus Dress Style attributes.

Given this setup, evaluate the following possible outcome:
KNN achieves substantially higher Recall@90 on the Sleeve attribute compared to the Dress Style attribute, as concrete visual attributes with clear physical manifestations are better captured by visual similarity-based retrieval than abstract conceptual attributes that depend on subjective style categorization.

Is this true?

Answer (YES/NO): YES